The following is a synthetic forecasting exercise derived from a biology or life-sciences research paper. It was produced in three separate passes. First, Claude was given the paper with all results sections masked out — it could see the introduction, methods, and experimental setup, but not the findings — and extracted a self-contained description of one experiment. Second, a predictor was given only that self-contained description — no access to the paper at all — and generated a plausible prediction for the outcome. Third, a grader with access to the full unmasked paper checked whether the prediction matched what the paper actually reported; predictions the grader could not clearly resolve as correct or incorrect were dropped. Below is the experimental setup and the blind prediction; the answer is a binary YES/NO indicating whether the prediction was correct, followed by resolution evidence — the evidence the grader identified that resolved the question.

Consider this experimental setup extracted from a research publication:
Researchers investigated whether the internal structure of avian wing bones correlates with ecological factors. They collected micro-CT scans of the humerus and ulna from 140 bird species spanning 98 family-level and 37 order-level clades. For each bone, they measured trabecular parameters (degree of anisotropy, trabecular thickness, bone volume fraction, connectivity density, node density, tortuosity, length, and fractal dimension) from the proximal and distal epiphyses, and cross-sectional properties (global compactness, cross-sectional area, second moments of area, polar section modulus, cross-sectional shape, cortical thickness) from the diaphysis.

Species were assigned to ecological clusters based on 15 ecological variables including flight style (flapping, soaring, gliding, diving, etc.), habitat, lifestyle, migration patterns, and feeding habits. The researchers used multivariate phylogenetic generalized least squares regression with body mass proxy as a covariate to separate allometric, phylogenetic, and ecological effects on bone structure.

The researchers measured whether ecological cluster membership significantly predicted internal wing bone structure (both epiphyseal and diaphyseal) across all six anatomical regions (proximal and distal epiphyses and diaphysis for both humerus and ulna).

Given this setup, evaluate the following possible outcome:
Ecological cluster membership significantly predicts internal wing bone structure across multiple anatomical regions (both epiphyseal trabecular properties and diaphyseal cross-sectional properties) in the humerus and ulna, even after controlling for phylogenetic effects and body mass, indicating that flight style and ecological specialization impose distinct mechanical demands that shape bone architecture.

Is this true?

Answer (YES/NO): NO